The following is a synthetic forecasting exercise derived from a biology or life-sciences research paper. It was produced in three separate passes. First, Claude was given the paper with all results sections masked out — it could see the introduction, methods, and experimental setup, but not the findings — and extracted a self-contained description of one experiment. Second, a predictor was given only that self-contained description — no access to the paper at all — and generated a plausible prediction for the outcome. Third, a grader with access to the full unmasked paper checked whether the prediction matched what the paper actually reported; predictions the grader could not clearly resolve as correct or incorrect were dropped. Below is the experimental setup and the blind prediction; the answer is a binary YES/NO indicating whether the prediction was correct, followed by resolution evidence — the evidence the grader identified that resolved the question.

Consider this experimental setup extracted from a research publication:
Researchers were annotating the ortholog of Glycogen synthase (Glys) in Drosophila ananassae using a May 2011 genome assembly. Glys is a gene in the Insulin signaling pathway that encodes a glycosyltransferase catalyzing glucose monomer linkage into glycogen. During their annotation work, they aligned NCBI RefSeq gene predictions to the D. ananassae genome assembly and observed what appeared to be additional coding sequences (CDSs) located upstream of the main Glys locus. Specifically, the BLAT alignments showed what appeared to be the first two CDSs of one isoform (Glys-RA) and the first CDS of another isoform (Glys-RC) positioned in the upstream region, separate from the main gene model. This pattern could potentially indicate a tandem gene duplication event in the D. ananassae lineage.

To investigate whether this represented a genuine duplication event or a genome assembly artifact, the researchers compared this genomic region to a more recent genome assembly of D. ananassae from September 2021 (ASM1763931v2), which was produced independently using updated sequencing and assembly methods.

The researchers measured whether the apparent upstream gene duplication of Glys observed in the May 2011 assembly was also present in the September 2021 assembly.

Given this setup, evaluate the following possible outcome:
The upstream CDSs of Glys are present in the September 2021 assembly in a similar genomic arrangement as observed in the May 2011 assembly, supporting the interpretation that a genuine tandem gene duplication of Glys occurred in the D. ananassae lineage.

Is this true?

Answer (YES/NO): NO